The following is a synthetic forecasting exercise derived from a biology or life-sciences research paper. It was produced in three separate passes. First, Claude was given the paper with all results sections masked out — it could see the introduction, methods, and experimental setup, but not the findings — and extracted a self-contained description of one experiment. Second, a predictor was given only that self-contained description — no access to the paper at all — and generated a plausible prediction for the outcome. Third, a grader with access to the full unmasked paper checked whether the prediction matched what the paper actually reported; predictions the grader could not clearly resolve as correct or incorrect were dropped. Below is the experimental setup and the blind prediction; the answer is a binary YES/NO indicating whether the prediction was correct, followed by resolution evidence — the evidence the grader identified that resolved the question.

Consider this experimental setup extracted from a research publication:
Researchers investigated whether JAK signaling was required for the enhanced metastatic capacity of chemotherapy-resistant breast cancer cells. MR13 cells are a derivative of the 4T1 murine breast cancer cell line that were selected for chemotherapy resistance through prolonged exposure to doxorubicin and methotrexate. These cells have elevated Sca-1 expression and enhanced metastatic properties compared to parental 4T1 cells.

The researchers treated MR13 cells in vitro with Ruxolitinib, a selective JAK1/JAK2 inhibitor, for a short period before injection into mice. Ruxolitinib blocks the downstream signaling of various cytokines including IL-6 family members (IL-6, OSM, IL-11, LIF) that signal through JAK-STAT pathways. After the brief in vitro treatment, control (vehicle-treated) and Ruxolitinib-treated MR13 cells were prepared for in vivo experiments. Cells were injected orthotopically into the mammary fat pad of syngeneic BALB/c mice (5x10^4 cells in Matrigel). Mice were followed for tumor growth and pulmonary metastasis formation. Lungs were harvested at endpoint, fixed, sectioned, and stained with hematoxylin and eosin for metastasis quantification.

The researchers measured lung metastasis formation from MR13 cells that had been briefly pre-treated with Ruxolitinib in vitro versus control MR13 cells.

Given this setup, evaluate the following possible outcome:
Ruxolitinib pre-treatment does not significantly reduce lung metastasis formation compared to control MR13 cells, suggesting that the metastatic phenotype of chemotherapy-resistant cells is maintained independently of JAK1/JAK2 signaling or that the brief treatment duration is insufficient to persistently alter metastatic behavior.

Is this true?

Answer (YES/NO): NO